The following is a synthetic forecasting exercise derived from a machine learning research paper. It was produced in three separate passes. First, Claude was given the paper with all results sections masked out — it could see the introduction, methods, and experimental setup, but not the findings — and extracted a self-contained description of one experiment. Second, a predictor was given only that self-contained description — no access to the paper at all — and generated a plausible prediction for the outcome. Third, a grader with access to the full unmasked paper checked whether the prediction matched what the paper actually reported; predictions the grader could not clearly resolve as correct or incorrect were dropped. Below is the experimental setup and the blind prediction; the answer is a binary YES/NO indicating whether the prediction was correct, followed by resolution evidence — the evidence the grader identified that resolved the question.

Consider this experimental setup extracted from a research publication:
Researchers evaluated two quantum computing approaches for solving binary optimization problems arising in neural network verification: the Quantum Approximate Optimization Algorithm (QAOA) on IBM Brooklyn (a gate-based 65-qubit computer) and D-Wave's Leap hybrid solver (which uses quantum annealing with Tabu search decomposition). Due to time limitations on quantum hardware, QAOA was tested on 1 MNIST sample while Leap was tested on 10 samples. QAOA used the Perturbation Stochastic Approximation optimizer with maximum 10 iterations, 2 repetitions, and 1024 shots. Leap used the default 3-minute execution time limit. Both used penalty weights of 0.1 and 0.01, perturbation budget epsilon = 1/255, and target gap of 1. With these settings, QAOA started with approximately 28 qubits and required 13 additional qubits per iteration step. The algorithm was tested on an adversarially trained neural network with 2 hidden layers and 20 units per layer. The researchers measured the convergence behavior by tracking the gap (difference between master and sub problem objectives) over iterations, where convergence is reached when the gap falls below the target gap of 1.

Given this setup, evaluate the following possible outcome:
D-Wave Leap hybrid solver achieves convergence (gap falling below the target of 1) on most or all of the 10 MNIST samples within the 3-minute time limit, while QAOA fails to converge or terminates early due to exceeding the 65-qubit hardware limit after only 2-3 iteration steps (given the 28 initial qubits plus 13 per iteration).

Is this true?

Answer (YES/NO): NO